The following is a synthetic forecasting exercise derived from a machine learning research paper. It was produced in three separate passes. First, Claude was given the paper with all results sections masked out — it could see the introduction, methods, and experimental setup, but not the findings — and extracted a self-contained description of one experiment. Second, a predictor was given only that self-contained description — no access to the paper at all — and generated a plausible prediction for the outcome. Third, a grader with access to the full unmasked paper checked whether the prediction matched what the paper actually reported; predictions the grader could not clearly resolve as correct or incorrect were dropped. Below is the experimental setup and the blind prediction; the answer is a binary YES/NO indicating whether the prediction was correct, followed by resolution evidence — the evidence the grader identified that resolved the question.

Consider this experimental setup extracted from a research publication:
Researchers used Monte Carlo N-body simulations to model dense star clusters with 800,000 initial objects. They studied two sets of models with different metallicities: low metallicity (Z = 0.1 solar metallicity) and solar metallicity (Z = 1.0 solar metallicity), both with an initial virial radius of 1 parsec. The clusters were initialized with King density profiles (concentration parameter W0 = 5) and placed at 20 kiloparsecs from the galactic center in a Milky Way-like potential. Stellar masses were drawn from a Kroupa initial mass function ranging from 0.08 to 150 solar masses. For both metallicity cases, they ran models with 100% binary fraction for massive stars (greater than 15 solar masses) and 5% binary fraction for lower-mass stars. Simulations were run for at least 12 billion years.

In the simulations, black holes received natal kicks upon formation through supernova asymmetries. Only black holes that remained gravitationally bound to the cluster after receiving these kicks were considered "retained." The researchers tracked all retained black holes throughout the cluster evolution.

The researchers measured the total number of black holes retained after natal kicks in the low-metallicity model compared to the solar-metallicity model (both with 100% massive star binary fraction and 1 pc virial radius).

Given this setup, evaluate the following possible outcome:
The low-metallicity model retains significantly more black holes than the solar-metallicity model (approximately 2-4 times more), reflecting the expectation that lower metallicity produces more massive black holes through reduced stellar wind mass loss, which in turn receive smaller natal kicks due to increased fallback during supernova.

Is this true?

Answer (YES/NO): YES